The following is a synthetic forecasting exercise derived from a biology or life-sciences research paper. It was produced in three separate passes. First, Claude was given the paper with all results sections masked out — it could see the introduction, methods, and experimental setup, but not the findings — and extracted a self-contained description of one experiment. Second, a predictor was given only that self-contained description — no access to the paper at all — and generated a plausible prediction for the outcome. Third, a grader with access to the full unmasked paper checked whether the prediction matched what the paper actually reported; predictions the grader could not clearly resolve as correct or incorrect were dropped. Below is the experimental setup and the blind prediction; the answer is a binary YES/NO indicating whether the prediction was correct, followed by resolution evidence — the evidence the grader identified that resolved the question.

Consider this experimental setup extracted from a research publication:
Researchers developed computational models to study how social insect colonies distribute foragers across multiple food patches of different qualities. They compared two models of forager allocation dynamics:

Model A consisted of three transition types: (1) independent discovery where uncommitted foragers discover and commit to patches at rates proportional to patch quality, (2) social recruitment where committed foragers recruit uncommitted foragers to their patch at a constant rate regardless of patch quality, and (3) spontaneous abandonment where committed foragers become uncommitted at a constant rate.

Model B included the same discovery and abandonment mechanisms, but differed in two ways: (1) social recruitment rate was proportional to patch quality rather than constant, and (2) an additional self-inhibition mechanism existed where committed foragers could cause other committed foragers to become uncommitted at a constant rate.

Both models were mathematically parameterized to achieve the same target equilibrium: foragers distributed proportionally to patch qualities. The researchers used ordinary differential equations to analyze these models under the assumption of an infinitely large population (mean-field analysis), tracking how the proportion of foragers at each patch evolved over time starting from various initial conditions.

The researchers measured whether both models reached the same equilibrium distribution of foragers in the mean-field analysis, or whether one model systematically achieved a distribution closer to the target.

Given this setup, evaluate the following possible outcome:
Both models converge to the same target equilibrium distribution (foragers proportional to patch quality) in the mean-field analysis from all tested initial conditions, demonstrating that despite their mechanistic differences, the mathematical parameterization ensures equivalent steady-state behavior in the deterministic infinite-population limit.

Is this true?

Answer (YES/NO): YES